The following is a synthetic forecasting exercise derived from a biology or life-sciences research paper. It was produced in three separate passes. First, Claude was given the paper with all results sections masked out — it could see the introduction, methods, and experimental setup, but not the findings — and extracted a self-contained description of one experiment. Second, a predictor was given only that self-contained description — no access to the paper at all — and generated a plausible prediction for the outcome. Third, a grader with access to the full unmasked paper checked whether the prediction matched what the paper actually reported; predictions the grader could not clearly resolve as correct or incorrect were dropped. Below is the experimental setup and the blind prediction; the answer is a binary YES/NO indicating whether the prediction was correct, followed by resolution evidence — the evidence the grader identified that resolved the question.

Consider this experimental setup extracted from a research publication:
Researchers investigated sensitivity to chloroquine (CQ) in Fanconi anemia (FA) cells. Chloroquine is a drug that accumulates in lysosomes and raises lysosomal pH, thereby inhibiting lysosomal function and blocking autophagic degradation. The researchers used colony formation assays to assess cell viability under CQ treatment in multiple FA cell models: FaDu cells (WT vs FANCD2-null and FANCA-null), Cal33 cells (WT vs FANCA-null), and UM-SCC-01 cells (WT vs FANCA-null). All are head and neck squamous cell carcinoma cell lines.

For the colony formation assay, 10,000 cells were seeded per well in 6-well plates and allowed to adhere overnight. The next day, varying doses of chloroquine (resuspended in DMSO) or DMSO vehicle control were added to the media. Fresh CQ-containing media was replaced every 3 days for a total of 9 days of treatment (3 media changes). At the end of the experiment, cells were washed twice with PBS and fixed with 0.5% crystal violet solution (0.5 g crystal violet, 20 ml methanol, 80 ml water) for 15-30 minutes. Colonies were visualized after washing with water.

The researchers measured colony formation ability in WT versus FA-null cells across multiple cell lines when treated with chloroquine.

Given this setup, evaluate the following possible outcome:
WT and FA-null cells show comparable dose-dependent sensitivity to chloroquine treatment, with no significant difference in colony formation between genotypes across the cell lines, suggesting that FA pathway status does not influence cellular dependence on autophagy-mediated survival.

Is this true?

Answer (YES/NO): NO